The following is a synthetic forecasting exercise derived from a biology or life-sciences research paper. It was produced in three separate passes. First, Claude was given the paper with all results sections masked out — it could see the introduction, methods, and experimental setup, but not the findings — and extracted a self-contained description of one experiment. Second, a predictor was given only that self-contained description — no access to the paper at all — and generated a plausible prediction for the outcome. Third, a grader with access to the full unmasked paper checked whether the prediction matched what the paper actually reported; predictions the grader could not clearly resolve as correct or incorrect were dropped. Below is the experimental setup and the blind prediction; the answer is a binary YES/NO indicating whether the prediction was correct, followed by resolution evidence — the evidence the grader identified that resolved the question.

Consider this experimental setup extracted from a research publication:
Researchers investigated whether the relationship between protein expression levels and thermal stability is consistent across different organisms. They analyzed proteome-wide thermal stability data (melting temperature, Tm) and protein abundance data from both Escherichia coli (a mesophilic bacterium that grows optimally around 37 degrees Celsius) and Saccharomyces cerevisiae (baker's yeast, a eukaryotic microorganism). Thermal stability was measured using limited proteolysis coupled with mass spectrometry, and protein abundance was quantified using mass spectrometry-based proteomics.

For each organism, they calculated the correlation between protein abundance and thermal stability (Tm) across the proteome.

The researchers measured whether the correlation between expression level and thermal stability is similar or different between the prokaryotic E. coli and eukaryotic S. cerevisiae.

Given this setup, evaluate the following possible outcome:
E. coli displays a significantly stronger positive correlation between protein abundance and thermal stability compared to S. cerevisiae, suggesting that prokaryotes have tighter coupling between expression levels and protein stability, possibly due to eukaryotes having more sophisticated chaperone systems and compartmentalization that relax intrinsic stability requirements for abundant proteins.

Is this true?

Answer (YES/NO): NO